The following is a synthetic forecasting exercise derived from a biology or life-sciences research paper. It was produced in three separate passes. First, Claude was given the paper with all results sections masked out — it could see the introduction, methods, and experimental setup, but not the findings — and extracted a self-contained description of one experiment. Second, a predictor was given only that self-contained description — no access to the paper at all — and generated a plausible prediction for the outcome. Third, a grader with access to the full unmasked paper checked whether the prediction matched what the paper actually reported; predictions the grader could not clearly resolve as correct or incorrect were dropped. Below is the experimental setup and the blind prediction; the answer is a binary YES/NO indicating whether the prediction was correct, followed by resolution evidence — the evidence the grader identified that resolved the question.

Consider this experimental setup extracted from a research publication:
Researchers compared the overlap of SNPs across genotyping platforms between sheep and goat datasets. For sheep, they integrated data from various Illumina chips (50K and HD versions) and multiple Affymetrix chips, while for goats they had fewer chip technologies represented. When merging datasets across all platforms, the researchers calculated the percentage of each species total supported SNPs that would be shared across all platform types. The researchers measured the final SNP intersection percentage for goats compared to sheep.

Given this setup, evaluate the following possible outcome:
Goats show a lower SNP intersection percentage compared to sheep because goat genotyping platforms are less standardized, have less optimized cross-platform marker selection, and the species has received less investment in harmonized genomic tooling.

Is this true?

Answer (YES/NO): NO